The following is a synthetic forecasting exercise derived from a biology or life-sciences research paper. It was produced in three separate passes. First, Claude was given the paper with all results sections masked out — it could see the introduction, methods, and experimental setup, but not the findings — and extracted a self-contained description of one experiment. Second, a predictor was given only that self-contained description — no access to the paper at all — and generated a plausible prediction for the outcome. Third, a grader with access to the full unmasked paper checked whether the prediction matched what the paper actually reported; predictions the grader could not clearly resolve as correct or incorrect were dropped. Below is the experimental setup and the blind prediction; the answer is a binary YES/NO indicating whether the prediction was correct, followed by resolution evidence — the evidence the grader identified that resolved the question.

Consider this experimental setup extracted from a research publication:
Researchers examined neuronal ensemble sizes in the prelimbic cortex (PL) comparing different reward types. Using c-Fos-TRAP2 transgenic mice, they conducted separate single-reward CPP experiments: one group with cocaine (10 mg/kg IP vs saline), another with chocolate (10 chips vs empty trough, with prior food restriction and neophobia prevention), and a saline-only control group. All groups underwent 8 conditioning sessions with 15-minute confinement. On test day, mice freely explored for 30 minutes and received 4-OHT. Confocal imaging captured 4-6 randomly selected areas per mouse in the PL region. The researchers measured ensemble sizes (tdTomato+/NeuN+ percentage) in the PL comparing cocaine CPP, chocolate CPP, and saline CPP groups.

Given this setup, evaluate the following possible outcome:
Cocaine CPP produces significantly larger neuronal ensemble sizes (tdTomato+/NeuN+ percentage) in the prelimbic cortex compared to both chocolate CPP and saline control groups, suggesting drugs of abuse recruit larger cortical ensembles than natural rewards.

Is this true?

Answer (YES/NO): NO